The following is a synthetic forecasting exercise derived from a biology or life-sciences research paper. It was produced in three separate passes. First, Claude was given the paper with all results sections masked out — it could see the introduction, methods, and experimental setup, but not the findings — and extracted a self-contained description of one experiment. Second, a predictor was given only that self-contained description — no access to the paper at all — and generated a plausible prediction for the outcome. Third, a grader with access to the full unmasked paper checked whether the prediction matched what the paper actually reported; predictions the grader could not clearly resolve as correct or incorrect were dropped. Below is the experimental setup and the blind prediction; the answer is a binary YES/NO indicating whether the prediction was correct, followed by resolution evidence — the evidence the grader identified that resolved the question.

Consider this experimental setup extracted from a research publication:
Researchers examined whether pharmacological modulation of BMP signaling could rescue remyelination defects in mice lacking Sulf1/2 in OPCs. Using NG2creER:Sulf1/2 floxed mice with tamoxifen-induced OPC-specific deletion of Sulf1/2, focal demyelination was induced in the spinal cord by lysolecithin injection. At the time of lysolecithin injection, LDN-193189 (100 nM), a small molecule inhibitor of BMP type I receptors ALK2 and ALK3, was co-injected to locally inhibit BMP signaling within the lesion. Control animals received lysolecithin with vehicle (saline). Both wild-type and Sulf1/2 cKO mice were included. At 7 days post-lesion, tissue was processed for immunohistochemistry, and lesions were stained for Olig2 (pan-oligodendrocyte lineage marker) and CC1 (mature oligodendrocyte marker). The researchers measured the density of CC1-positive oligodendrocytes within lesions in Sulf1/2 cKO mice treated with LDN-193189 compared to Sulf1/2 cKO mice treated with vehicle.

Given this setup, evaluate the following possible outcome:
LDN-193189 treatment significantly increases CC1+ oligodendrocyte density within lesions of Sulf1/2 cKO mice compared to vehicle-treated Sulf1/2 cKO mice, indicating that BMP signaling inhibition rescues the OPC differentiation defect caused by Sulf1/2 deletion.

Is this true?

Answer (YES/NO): NO